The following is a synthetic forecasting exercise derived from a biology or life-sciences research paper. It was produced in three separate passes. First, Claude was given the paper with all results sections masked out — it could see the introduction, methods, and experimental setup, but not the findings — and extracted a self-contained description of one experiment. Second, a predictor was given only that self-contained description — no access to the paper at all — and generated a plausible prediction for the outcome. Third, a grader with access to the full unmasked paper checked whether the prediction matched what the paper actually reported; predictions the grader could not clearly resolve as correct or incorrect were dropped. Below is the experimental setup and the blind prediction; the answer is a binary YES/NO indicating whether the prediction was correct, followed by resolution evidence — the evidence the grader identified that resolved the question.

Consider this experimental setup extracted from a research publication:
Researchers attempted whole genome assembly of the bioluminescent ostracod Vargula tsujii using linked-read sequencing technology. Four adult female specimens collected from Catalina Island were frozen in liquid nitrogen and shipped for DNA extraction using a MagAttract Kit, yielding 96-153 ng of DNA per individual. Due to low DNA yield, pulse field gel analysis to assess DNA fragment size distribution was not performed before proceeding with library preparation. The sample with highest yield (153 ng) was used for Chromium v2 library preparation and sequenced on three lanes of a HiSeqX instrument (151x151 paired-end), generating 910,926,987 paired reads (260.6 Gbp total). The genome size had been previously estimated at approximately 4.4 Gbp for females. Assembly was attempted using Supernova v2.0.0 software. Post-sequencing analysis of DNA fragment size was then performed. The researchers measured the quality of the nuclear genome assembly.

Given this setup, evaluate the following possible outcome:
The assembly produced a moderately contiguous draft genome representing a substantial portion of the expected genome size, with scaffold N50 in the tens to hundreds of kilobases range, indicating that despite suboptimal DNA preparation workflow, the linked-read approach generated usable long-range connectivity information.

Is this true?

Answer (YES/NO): NO